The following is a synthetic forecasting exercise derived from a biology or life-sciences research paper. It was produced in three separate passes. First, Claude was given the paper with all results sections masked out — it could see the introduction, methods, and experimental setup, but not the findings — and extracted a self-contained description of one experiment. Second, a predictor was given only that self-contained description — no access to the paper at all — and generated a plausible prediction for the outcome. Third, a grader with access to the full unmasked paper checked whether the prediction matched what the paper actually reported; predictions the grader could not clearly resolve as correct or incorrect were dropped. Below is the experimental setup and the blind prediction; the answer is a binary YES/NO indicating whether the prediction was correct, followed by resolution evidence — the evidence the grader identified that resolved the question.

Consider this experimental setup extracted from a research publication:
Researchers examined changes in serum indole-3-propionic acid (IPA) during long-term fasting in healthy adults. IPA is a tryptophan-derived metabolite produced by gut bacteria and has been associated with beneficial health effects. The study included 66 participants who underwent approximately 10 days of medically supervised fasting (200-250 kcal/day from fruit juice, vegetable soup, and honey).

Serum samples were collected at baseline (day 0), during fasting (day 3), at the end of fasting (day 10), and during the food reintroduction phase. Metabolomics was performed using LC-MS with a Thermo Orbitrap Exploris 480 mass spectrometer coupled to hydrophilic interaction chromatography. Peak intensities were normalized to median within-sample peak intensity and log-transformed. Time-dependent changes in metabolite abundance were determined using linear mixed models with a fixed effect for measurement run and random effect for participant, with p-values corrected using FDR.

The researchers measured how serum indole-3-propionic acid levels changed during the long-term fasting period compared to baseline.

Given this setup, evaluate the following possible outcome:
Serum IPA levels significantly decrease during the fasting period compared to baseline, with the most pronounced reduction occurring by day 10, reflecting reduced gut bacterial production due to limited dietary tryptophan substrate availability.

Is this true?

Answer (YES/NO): YES